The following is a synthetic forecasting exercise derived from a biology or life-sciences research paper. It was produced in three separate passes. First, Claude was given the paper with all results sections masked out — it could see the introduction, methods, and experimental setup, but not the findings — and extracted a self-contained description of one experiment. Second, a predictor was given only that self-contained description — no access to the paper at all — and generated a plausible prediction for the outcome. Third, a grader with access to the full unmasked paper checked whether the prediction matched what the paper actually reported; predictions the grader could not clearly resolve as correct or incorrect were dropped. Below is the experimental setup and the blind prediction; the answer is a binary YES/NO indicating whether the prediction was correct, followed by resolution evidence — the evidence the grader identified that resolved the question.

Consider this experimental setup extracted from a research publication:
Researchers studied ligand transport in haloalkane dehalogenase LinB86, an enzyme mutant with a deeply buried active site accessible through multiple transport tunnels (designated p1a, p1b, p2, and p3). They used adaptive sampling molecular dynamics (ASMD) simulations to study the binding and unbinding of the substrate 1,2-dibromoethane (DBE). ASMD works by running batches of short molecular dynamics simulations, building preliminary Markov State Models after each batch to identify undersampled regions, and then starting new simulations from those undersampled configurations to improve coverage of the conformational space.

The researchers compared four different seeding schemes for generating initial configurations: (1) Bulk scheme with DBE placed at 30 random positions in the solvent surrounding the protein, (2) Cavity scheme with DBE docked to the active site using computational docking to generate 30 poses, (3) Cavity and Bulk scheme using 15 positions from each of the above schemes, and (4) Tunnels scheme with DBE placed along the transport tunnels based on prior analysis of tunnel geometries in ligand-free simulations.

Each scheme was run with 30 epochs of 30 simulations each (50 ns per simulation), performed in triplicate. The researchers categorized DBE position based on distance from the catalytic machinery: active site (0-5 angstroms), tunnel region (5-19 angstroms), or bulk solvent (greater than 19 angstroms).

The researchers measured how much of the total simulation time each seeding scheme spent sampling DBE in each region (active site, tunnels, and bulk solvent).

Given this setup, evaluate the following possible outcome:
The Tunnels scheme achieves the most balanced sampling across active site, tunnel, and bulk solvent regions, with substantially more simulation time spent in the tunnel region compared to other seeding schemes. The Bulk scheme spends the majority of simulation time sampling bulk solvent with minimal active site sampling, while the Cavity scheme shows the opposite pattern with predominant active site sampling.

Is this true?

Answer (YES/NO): NO